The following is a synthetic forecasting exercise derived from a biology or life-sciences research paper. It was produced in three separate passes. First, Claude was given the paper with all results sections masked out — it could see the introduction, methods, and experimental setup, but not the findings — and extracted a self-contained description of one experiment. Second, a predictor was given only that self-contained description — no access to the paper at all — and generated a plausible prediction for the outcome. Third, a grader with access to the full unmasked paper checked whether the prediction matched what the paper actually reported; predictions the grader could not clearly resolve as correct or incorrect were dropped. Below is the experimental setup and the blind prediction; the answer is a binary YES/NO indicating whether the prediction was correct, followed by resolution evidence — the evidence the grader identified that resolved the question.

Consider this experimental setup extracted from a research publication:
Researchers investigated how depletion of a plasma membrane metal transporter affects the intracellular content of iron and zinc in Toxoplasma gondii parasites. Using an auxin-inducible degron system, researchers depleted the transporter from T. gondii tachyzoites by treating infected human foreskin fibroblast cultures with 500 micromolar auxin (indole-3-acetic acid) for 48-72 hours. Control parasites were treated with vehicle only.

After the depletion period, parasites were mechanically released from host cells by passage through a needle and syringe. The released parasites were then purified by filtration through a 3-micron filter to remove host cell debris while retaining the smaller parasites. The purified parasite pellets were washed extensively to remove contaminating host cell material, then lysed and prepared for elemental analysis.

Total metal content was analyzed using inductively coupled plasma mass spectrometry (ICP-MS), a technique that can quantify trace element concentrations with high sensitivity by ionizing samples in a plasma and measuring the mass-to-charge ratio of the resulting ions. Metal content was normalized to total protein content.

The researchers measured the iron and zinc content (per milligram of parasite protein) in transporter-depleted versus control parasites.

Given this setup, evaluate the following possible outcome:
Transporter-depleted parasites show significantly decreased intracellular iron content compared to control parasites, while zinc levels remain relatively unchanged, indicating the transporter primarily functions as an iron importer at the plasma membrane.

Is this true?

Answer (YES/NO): NO